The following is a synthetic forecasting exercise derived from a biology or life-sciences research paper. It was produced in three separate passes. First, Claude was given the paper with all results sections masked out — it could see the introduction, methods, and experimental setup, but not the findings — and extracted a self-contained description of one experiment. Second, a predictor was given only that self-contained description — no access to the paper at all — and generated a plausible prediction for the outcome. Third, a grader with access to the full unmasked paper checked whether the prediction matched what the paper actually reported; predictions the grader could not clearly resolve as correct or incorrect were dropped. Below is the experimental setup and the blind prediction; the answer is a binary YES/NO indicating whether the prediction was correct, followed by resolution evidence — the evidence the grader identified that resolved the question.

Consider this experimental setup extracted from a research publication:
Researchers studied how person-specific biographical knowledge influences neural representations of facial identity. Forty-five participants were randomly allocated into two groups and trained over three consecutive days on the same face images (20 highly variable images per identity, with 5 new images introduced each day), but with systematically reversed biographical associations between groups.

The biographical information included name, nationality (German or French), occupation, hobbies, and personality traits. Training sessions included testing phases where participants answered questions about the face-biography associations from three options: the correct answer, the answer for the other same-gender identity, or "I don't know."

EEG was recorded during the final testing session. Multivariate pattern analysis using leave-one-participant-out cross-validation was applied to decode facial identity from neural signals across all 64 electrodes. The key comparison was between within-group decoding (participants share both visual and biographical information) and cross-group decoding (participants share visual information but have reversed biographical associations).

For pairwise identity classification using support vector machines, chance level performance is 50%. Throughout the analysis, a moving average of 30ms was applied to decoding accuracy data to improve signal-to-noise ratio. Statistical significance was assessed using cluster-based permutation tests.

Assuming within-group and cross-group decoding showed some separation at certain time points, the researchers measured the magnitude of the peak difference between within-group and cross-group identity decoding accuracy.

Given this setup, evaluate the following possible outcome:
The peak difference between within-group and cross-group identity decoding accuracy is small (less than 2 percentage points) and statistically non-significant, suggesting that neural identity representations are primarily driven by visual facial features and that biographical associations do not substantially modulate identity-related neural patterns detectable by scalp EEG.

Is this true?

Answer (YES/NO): NO